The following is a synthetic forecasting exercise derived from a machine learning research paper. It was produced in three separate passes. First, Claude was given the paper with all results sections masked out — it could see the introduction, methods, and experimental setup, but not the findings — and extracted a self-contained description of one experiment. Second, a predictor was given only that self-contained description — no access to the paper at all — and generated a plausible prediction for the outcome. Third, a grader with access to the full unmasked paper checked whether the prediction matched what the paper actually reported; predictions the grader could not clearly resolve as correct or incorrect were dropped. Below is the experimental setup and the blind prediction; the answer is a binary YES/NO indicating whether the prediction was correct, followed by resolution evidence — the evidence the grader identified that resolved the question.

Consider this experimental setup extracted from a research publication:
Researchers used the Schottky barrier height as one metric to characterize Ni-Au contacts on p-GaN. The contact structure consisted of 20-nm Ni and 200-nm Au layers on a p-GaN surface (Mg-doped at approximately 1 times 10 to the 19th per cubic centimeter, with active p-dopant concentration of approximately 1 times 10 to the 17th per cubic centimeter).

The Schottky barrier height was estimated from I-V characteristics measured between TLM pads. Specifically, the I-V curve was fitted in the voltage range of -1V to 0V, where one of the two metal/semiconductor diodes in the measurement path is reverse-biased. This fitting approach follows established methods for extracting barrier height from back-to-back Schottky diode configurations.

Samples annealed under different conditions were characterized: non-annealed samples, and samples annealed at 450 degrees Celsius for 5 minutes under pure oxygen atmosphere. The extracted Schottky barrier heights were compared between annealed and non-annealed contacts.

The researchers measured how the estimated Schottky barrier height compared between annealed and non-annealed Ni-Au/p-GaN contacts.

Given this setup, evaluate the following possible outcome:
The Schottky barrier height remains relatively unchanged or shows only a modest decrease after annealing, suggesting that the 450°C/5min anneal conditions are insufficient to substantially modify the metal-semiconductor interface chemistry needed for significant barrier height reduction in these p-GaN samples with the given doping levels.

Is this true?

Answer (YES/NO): NO